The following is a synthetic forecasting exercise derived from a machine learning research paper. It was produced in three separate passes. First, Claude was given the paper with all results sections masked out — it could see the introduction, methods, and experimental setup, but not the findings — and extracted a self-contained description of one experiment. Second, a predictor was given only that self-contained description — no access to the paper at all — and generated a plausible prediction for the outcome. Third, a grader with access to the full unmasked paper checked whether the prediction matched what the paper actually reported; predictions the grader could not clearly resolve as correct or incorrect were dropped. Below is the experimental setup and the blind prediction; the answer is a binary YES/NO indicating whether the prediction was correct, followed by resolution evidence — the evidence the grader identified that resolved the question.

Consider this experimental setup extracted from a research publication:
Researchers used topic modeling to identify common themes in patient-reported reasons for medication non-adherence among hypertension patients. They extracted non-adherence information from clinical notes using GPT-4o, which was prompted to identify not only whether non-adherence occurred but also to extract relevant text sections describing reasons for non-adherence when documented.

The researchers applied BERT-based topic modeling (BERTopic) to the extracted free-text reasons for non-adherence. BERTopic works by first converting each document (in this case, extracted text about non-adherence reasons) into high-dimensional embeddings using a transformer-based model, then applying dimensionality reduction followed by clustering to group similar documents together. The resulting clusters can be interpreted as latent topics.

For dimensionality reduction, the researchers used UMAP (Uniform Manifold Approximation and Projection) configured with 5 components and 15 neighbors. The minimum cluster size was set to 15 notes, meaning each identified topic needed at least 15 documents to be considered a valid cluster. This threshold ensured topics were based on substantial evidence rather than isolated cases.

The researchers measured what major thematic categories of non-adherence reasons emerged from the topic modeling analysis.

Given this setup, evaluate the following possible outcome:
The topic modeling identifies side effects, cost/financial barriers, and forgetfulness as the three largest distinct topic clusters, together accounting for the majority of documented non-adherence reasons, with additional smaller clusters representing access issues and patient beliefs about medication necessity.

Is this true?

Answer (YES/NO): NO